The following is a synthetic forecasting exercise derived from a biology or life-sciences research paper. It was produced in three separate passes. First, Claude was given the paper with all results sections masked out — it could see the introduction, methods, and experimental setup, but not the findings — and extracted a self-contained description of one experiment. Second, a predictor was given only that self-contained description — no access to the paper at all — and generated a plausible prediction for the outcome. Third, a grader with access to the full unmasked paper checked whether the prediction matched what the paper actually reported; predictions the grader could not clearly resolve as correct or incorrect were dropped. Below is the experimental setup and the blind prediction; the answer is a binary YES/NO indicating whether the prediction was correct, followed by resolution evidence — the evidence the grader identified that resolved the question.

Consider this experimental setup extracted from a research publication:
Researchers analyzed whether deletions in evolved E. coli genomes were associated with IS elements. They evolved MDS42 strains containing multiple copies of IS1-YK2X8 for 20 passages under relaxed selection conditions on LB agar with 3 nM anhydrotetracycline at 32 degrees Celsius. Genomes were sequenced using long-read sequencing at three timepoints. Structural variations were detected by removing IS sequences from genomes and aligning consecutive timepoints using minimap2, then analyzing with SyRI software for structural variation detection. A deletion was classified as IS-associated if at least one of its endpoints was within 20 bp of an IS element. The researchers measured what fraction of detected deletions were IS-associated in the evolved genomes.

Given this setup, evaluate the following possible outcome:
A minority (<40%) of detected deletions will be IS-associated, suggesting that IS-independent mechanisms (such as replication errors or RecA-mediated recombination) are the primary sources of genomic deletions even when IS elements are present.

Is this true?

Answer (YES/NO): NO